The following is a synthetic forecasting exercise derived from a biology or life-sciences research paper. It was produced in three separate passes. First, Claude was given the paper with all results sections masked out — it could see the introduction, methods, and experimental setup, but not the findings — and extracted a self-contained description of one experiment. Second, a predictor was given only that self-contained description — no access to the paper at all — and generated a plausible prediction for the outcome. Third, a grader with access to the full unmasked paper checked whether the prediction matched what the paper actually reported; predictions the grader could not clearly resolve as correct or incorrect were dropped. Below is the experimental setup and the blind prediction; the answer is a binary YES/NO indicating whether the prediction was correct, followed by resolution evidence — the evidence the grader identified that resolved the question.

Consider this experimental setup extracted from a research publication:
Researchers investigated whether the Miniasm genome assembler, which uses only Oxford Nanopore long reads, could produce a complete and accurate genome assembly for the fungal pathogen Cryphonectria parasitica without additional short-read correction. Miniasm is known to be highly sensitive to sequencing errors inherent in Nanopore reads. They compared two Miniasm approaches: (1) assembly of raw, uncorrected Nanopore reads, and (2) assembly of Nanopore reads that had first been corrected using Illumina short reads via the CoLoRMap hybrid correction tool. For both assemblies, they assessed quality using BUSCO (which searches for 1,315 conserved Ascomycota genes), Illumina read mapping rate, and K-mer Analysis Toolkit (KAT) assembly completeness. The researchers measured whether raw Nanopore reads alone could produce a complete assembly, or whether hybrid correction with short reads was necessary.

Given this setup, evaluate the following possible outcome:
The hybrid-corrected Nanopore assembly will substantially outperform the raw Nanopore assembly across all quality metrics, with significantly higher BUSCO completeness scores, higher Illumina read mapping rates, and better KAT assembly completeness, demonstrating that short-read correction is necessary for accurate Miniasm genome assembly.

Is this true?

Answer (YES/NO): NO